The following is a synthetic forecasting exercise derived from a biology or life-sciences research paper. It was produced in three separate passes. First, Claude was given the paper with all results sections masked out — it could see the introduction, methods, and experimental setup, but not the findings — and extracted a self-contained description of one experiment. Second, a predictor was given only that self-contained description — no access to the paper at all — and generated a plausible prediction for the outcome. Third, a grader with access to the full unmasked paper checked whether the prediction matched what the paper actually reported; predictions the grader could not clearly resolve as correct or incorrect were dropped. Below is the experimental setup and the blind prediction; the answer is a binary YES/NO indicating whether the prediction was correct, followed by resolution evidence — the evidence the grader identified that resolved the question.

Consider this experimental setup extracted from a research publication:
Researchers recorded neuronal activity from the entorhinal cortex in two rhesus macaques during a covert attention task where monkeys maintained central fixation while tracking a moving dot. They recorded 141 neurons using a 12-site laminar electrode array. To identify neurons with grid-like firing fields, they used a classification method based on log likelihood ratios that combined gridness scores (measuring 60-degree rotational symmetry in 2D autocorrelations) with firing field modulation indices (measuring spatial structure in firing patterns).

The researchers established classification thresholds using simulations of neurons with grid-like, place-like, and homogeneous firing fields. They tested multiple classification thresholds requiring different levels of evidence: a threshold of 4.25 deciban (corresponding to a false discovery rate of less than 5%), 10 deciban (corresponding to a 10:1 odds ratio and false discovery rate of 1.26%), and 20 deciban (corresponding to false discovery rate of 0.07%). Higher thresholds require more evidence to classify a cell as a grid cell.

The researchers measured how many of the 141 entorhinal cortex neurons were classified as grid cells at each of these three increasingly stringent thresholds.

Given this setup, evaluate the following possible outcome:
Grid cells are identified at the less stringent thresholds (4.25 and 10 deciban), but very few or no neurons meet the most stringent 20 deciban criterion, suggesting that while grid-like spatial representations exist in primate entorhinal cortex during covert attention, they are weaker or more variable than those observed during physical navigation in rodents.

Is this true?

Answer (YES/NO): NO